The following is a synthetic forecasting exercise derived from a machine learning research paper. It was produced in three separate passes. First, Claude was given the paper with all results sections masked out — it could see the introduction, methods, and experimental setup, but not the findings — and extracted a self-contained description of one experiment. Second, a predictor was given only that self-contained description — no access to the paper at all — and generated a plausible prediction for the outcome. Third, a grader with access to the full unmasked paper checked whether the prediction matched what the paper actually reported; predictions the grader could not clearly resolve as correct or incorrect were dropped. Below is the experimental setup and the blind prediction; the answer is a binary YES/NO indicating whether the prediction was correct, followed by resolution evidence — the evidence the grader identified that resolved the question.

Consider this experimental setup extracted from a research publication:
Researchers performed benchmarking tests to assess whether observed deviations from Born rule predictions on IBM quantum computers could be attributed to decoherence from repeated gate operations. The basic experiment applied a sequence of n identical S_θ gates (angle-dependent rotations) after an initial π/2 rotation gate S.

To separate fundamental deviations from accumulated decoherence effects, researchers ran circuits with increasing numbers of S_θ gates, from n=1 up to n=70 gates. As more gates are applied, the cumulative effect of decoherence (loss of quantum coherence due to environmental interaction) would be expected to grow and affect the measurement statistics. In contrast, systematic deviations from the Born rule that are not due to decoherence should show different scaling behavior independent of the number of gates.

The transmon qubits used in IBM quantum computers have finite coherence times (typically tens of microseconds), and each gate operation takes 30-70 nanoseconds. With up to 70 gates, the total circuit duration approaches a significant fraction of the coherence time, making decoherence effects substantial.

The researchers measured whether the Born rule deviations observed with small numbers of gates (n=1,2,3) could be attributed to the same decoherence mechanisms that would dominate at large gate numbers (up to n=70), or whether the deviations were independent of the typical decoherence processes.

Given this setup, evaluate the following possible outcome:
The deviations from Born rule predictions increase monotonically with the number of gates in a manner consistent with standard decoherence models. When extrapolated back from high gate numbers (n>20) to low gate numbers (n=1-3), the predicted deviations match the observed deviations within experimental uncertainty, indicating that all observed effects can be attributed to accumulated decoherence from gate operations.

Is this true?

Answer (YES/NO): NO